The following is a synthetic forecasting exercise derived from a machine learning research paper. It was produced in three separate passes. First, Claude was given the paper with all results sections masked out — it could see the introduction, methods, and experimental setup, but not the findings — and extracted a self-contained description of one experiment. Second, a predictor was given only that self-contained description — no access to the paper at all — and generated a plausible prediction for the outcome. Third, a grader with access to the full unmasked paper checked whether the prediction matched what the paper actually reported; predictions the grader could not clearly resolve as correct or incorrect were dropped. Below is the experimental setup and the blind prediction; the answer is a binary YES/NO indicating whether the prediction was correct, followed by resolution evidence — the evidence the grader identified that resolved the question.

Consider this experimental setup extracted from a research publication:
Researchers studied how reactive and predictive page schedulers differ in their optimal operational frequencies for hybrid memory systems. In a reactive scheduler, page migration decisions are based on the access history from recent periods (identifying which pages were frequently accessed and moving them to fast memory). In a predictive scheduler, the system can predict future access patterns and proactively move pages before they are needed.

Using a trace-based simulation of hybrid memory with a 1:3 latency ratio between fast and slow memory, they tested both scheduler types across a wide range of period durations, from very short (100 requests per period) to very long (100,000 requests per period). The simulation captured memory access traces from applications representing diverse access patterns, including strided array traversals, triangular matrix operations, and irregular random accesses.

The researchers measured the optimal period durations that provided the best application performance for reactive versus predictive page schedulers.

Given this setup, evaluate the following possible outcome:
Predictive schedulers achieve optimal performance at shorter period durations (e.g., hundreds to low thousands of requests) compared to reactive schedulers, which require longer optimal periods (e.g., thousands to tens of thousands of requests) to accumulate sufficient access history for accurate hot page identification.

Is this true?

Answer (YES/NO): NO